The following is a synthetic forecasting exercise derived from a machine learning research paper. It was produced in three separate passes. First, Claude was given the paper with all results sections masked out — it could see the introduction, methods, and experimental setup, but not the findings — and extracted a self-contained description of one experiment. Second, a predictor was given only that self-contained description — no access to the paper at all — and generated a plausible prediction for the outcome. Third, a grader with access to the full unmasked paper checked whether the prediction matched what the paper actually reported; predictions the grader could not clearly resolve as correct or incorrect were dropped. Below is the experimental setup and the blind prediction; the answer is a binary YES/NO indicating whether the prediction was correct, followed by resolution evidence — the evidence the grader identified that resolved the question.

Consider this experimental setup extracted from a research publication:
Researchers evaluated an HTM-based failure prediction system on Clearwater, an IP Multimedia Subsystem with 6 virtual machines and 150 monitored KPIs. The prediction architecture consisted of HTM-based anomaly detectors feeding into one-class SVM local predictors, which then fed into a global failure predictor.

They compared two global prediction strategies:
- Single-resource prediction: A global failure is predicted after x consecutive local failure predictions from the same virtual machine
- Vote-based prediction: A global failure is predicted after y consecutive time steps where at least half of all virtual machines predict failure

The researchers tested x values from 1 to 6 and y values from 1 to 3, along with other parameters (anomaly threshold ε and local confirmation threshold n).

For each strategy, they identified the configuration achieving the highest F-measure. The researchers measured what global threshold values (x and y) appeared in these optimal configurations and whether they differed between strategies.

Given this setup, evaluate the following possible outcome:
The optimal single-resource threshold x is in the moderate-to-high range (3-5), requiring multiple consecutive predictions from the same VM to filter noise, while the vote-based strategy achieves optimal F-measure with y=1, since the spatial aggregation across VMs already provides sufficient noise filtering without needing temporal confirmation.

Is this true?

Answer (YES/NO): NO